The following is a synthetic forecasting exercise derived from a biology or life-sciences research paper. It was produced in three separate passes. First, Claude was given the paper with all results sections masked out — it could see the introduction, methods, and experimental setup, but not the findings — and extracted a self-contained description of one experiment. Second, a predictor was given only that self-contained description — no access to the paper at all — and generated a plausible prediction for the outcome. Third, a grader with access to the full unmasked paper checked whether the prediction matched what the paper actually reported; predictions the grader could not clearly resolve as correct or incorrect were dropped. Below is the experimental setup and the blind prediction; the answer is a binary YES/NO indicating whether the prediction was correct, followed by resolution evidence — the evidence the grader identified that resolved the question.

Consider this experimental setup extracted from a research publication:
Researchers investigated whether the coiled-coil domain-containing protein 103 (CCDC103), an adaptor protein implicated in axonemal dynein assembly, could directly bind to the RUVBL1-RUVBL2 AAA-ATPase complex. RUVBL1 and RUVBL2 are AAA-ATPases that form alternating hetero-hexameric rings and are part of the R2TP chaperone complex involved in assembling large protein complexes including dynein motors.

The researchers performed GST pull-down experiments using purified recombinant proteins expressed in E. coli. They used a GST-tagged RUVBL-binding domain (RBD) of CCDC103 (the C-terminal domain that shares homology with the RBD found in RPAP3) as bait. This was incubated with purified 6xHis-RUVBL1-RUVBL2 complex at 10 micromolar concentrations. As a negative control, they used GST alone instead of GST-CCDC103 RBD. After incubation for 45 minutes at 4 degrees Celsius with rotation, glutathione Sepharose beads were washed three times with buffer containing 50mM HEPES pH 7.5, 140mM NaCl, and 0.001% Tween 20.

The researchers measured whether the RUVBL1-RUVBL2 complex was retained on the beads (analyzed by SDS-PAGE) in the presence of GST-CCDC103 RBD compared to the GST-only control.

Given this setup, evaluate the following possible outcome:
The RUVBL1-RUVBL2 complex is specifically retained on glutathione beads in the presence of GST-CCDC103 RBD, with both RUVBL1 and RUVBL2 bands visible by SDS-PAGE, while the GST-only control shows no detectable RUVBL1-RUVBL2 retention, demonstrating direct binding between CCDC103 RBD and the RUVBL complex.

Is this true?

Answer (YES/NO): YES